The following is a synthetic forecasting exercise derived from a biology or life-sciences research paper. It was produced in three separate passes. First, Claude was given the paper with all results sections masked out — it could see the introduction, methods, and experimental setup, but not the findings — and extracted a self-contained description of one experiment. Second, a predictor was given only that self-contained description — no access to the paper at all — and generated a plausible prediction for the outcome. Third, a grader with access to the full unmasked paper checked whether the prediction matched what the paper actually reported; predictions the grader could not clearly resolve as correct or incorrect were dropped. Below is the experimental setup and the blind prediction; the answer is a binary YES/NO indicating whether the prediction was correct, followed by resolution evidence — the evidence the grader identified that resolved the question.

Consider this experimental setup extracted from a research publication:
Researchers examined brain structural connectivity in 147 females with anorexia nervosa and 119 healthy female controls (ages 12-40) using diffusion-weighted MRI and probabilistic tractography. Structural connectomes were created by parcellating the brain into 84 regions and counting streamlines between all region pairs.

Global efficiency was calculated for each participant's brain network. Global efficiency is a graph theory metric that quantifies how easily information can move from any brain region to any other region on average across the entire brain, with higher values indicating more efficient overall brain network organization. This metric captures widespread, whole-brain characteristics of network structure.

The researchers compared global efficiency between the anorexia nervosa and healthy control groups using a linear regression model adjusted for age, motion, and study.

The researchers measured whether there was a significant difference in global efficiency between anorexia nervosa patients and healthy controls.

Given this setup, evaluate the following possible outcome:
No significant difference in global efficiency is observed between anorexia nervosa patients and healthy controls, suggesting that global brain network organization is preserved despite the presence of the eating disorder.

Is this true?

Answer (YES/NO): YES